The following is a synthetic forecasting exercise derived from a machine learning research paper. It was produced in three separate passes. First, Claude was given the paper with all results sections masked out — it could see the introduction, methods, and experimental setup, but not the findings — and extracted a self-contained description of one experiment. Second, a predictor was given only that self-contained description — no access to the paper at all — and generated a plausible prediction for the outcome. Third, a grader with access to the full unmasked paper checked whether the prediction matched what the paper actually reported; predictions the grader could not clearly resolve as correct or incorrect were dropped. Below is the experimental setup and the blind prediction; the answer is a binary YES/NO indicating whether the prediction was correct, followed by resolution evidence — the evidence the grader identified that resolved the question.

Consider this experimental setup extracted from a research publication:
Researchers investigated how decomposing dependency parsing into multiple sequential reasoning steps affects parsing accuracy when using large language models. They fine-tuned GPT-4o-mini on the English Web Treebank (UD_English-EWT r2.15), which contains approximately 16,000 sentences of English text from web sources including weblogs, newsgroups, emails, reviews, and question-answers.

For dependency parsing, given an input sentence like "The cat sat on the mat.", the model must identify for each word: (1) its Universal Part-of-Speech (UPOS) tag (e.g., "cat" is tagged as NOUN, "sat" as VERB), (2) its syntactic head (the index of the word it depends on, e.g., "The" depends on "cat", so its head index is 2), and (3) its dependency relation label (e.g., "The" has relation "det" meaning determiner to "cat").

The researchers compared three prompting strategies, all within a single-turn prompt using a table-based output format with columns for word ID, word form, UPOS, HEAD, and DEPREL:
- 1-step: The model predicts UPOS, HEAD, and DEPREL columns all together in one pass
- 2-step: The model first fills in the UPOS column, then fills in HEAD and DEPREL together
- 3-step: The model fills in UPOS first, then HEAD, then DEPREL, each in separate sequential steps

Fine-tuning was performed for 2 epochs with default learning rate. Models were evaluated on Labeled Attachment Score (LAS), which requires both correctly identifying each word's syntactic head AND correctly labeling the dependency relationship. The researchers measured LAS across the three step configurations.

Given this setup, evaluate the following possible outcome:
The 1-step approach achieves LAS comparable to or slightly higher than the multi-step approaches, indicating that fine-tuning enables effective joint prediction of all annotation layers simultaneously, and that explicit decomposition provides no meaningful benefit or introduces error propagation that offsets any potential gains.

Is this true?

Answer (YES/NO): NO